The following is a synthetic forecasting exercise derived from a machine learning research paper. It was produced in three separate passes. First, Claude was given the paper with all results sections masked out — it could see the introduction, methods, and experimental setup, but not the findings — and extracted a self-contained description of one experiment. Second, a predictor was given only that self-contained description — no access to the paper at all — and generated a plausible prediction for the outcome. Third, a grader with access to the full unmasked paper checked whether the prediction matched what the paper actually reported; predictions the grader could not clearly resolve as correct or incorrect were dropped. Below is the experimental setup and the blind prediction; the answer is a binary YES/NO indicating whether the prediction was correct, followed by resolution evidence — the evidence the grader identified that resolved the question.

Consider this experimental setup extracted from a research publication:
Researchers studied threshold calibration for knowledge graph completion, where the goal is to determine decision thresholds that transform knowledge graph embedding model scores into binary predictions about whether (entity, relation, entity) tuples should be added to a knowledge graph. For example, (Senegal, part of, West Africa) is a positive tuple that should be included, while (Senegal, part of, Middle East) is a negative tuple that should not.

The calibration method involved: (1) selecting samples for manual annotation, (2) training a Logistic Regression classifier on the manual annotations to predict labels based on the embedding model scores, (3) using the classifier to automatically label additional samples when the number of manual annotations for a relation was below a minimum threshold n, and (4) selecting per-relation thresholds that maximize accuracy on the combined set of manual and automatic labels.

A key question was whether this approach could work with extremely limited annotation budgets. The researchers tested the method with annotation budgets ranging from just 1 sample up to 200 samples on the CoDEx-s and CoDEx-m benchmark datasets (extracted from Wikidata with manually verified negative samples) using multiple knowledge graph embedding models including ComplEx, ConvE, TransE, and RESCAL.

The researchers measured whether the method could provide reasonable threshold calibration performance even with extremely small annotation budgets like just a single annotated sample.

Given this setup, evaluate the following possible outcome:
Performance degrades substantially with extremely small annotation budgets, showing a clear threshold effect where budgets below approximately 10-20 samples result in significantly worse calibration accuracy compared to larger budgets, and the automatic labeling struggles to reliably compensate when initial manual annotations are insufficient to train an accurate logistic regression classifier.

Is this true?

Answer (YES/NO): NO